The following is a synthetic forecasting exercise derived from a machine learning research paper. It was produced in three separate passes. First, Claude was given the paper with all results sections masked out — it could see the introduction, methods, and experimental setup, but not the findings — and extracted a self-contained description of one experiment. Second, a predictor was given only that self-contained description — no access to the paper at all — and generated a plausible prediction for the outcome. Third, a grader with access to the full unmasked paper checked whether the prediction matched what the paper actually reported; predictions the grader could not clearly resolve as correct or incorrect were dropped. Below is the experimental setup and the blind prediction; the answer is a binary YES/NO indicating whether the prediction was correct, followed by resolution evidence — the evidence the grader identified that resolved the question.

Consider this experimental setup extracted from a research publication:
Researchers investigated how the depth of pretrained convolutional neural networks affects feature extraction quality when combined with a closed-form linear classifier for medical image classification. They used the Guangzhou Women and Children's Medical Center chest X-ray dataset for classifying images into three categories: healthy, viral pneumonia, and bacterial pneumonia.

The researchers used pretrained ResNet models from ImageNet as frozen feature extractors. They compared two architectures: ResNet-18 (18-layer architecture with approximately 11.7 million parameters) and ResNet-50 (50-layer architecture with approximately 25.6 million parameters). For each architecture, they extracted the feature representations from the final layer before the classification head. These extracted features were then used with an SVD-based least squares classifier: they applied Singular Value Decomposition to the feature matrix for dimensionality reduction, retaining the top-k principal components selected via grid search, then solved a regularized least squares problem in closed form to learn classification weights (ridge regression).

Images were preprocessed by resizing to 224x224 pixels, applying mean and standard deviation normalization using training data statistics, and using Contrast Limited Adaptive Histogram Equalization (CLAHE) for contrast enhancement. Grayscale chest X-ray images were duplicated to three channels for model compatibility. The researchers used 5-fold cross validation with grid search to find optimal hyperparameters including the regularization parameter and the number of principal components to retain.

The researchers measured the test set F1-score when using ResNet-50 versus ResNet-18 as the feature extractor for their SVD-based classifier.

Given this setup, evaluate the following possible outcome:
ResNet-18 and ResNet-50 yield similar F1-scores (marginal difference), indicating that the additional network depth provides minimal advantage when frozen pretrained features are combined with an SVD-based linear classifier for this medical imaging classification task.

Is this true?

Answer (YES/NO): NO